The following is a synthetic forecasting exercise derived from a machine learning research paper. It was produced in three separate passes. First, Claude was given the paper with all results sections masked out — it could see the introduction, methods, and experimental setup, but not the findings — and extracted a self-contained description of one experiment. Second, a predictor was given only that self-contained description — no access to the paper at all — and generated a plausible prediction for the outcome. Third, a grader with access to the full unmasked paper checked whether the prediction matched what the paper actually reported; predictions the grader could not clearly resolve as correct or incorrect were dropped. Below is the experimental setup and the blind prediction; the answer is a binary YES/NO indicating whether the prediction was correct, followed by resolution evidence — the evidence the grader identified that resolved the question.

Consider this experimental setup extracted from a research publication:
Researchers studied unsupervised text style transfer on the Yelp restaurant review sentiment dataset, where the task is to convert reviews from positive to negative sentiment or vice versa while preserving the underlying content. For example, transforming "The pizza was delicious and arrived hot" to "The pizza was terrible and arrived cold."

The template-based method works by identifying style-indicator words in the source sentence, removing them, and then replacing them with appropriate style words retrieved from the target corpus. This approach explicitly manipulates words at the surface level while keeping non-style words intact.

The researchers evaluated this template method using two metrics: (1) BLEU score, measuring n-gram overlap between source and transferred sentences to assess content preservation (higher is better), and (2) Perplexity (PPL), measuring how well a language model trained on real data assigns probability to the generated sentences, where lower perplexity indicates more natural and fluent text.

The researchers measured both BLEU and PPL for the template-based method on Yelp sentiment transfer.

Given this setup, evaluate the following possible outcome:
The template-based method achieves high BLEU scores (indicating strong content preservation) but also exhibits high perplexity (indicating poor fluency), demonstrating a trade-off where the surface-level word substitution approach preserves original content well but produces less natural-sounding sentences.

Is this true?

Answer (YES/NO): YES